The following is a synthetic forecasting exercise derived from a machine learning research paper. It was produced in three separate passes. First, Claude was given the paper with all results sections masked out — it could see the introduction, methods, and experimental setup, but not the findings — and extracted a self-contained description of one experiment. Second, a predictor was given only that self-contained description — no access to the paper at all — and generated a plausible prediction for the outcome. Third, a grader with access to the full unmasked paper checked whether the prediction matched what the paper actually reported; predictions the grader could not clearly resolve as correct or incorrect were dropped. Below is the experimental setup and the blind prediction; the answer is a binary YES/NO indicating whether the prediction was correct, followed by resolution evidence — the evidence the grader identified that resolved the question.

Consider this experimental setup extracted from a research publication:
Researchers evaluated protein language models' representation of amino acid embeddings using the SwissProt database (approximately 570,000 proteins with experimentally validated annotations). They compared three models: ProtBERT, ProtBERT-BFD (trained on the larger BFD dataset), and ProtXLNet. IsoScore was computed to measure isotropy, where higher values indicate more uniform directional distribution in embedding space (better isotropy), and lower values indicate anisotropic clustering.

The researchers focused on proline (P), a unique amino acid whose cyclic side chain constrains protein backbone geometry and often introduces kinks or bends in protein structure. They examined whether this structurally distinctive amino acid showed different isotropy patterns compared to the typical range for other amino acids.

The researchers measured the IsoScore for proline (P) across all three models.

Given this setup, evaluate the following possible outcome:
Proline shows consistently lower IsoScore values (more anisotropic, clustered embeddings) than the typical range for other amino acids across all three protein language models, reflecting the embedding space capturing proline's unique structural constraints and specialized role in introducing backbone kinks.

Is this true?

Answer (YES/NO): NO